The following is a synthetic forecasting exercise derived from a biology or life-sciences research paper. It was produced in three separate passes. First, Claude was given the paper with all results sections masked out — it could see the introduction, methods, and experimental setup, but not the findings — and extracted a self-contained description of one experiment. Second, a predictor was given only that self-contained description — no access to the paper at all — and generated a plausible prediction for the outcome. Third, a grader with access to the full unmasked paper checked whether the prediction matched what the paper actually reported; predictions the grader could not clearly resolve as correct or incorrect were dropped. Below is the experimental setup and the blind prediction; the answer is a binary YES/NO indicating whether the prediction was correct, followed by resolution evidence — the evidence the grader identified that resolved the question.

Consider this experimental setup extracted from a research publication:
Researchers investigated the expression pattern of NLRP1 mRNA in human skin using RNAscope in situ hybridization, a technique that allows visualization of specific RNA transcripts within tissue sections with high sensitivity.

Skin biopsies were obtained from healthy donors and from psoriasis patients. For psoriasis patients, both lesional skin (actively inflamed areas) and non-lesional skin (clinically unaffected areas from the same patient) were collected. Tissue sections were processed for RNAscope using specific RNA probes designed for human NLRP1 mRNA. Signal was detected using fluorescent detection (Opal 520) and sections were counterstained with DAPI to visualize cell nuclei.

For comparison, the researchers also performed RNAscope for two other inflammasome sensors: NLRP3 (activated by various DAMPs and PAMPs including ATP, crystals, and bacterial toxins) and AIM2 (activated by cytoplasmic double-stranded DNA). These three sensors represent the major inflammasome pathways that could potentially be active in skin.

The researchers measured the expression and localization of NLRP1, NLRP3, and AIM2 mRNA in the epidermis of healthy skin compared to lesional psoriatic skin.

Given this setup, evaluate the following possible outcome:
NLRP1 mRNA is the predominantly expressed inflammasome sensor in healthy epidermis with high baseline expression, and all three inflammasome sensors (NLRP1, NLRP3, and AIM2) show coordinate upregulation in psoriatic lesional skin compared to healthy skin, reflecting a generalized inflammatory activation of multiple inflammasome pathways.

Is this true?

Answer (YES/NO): NO